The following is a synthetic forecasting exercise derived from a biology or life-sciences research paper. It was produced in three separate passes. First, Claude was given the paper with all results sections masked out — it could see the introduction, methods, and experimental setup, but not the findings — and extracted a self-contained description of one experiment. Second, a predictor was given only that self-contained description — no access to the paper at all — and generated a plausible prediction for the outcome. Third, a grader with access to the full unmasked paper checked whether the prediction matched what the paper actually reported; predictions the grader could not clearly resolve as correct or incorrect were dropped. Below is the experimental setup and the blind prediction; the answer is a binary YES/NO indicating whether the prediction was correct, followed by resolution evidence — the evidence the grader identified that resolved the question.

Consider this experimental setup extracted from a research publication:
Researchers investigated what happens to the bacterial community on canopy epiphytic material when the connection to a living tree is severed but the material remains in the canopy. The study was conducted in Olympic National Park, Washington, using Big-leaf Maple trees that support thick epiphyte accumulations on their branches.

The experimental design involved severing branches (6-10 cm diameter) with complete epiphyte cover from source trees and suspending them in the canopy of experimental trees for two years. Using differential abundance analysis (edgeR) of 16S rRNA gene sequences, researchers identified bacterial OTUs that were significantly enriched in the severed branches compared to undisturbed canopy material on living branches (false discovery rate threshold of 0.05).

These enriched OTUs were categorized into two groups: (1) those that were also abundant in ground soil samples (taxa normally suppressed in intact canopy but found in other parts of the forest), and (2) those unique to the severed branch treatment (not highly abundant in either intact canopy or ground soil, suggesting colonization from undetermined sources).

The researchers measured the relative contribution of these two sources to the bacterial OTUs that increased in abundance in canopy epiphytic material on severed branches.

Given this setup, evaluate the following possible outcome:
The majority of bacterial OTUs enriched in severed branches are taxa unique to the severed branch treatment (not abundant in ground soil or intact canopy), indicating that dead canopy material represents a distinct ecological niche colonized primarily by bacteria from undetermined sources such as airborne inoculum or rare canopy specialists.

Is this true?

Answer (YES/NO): NO